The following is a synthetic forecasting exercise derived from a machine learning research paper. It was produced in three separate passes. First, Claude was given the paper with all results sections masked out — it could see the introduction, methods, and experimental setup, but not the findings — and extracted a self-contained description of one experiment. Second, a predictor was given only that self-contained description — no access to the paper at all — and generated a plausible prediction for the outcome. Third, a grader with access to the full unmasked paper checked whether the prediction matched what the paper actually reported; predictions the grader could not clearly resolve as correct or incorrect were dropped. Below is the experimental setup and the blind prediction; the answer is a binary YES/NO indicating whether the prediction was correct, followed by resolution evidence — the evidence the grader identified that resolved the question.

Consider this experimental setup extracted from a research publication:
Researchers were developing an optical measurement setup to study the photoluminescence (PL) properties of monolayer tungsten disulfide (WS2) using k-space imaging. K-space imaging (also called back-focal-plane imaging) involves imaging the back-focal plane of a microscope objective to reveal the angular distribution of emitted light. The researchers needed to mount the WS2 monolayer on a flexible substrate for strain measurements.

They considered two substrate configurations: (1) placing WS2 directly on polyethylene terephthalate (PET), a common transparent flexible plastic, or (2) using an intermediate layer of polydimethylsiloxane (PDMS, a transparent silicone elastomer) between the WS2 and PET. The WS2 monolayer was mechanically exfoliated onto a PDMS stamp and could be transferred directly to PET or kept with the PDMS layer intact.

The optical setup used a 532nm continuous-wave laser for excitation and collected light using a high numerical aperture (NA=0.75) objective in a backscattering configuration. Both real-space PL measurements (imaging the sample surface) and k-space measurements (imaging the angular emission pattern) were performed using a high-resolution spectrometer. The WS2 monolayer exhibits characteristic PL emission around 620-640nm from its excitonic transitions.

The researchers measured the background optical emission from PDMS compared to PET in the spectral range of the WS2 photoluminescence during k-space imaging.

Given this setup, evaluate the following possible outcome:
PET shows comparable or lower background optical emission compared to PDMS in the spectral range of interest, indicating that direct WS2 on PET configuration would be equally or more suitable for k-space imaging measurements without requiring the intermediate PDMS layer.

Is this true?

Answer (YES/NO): NO